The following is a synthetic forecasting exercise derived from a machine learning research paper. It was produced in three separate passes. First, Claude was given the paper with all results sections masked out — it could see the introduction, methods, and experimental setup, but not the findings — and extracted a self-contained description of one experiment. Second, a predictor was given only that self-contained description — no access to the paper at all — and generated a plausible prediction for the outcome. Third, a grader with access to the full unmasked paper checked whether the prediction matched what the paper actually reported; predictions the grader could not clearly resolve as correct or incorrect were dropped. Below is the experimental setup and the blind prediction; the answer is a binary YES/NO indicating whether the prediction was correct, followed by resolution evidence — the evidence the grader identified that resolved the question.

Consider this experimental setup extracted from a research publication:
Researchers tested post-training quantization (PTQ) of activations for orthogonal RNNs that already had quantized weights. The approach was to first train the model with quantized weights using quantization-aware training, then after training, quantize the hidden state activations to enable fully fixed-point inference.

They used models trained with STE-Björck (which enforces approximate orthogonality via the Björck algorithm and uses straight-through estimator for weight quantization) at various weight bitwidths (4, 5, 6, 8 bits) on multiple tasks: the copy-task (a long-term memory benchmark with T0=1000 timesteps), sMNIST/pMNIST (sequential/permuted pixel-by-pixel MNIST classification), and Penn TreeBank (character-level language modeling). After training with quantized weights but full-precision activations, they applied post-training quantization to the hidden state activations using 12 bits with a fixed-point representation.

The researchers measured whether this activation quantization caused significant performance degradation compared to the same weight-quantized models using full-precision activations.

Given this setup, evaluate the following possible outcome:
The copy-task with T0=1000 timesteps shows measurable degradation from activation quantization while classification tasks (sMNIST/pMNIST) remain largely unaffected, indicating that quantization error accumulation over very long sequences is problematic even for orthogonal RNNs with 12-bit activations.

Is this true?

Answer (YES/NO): NO